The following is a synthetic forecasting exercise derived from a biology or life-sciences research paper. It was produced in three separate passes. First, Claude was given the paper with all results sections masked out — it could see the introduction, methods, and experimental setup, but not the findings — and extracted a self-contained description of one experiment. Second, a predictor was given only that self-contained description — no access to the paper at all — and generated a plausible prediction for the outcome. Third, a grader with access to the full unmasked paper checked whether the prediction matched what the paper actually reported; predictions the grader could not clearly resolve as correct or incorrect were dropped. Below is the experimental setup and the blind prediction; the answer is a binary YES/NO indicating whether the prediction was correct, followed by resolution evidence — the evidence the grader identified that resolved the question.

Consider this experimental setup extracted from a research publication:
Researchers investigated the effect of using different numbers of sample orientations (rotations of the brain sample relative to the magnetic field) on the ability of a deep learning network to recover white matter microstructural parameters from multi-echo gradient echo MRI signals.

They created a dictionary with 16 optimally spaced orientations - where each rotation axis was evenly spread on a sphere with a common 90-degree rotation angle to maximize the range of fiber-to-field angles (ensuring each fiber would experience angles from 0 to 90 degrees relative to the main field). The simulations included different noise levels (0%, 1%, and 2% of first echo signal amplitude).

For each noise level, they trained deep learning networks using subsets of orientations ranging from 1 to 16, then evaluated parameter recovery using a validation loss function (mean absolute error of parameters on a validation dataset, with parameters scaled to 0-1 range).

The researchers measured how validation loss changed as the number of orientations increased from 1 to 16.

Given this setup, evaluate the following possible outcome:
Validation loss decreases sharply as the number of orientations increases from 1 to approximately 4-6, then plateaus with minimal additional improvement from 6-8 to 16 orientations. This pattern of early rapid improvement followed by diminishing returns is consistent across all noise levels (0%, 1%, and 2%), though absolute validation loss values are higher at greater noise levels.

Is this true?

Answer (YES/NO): YES